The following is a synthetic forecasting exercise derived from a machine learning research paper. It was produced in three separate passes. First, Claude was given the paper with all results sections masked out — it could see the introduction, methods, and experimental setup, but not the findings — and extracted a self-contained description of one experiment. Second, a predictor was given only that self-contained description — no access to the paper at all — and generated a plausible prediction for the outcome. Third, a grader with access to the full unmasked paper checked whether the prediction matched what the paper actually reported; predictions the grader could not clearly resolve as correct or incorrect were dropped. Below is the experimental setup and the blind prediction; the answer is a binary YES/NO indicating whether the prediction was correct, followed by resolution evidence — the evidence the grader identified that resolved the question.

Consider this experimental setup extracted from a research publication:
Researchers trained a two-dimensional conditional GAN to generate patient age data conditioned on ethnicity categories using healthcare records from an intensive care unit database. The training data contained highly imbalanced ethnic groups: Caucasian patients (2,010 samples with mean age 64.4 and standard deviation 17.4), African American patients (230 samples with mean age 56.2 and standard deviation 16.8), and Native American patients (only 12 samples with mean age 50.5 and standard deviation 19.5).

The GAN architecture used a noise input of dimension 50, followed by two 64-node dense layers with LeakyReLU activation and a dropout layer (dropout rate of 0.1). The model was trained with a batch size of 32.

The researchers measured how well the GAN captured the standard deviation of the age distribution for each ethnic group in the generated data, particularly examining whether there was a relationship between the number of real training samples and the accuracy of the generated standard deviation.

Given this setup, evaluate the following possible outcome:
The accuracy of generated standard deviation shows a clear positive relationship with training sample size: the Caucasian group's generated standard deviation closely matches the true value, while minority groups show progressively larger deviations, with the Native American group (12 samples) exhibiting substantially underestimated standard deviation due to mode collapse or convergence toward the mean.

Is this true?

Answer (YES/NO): NO